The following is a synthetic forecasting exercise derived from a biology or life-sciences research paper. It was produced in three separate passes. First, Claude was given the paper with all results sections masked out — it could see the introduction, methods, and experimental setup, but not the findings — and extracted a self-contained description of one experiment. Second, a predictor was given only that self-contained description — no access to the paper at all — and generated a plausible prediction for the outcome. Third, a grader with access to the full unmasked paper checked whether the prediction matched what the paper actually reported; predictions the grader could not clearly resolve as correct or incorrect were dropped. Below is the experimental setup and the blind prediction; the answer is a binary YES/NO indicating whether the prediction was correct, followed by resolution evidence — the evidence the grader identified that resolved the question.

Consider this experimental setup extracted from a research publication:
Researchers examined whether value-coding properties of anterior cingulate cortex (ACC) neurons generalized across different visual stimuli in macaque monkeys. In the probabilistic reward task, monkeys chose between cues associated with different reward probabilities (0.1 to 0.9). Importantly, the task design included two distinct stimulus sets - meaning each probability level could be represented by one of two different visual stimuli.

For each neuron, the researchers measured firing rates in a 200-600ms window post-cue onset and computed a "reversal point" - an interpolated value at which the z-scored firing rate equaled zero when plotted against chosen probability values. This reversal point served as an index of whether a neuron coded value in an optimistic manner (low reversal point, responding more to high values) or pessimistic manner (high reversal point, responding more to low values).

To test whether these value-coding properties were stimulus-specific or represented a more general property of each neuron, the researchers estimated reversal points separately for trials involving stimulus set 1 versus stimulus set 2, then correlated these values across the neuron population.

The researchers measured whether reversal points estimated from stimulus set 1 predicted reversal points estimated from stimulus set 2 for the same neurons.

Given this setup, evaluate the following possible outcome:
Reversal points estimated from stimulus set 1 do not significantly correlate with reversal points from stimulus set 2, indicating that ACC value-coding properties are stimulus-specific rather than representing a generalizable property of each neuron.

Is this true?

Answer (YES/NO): NO